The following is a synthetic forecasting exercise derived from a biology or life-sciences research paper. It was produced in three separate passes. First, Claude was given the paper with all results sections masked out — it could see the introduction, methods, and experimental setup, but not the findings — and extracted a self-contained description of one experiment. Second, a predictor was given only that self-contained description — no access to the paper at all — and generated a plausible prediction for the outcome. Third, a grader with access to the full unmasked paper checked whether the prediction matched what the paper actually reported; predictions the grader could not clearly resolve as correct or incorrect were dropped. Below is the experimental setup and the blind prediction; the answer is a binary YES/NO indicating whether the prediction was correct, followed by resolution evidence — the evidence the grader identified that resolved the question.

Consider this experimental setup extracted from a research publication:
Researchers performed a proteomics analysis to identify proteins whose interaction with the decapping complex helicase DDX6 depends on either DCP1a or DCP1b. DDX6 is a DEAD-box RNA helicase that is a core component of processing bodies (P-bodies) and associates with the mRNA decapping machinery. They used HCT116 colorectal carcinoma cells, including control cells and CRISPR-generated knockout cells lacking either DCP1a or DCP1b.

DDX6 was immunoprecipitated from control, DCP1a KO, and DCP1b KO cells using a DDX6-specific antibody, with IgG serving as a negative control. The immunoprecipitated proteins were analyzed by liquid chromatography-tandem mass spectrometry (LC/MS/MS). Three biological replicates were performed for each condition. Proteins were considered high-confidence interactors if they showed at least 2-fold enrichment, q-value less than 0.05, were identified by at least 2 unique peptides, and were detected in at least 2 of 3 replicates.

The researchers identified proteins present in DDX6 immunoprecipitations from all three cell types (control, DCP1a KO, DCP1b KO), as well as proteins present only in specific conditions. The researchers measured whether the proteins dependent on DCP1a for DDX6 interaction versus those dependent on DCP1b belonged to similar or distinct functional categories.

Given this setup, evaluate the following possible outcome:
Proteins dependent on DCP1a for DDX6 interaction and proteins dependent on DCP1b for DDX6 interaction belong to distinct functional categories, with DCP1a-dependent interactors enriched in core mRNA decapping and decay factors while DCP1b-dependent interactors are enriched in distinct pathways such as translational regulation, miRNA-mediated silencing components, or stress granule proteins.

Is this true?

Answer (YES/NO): YES